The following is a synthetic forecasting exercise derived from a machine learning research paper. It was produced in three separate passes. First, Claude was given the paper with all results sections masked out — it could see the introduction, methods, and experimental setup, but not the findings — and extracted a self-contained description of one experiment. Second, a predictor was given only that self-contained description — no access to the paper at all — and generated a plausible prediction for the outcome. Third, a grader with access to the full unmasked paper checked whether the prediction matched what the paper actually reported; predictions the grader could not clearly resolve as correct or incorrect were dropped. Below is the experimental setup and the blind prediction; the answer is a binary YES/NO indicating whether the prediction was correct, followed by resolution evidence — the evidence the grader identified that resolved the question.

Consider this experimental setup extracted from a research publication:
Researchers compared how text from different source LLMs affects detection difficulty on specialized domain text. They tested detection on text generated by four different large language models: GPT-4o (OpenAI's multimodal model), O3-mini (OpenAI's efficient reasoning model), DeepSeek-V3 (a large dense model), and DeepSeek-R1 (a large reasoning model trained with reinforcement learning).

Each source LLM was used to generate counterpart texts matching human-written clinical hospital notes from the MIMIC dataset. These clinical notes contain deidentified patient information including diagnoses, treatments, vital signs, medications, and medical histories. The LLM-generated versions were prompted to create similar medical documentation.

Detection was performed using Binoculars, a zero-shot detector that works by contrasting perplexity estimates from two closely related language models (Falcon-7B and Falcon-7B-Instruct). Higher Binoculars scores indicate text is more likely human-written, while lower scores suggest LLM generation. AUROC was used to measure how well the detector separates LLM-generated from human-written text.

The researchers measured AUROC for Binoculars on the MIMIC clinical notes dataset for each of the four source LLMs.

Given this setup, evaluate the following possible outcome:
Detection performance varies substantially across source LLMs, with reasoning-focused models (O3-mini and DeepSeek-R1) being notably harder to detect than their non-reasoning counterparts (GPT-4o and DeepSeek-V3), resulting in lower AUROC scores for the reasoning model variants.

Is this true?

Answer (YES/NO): YES